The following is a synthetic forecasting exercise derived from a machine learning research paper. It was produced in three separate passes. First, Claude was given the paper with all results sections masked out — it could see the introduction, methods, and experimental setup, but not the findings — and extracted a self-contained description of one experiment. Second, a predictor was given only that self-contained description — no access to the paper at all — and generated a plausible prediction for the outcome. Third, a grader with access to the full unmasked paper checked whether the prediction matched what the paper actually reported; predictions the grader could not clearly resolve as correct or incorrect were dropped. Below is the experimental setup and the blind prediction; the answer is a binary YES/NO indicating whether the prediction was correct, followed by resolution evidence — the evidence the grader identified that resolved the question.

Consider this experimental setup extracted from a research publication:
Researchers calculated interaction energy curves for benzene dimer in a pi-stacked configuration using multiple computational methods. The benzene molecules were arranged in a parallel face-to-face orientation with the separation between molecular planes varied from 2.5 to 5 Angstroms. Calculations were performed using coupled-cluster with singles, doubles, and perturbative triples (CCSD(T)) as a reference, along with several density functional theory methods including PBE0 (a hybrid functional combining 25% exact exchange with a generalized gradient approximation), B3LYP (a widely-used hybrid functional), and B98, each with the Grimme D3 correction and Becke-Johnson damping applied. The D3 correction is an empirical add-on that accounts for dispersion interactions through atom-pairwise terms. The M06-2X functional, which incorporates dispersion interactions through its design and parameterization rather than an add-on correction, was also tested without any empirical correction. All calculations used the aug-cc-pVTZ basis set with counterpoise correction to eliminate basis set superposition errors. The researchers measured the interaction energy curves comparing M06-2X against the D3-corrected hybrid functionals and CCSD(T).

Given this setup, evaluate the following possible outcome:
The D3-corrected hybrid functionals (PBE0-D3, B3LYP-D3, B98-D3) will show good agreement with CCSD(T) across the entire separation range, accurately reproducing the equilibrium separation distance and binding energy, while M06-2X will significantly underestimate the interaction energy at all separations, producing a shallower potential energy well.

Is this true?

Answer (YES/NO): NO